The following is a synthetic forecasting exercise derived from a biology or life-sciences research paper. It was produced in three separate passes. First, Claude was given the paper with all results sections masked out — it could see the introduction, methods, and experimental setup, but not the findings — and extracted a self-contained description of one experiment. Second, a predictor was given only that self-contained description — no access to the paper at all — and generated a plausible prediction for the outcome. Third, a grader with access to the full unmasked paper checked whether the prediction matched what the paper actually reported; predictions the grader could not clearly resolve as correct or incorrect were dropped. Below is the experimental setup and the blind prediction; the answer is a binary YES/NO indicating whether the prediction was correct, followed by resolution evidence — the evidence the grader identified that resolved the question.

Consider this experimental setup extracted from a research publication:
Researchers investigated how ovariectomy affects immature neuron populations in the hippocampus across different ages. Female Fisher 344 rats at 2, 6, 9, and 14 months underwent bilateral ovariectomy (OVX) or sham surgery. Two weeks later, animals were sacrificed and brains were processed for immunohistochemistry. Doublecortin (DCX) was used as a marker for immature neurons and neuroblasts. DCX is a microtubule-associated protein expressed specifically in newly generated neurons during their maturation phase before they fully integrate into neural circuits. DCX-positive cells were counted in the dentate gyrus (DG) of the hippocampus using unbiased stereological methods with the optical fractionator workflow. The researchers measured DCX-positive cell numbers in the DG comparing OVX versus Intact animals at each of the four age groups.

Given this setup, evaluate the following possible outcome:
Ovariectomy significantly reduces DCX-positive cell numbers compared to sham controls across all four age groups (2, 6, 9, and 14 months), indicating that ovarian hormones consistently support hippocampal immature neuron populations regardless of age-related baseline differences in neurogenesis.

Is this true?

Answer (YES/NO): NO